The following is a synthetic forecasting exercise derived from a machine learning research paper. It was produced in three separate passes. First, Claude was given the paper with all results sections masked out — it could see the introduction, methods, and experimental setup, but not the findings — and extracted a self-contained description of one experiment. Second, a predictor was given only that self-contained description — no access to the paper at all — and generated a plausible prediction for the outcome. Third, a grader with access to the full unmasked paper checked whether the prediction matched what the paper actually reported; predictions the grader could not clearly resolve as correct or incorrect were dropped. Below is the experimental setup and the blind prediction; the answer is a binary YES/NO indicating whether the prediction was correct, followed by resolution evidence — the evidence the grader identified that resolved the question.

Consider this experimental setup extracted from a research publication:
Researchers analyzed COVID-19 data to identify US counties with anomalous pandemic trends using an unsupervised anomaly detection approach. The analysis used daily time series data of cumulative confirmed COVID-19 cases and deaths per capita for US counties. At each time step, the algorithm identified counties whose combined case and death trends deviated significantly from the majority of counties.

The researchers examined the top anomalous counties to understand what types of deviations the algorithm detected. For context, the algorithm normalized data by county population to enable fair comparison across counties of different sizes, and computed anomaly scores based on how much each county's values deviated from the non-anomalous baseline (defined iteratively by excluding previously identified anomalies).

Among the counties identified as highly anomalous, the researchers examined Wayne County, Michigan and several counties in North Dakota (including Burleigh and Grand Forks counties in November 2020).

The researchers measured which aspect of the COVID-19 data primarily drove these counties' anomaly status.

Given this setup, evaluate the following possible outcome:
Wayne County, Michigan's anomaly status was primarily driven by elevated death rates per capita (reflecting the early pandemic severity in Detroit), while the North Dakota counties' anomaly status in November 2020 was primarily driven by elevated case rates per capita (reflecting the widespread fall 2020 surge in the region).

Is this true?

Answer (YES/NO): YES